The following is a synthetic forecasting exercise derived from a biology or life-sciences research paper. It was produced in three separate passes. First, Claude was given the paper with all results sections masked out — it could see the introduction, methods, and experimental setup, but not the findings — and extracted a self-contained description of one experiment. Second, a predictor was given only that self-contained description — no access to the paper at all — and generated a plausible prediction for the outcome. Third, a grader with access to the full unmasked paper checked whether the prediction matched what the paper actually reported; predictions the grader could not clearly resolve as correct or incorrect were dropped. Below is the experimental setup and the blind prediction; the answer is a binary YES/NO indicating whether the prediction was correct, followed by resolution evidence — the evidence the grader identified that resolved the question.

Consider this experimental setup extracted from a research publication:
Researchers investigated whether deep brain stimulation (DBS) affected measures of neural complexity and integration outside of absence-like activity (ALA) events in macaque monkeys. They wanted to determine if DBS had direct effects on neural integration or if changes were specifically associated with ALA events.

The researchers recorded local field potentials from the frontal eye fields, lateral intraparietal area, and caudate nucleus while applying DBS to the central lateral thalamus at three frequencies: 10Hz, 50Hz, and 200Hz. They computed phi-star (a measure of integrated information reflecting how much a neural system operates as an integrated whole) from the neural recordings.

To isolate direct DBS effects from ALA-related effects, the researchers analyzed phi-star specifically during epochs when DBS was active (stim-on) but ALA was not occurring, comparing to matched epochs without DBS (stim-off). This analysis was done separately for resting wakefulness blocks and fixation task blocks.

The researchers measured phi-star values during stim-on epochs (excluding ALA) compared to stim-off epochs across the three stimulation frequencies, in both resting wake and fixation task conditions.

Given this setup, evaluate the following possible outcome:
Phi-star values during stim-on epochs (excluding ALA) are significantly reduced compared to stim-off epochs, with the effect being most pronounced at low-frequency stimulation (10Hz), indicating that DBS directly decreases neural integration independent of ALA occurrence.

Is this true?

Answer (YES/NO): NO